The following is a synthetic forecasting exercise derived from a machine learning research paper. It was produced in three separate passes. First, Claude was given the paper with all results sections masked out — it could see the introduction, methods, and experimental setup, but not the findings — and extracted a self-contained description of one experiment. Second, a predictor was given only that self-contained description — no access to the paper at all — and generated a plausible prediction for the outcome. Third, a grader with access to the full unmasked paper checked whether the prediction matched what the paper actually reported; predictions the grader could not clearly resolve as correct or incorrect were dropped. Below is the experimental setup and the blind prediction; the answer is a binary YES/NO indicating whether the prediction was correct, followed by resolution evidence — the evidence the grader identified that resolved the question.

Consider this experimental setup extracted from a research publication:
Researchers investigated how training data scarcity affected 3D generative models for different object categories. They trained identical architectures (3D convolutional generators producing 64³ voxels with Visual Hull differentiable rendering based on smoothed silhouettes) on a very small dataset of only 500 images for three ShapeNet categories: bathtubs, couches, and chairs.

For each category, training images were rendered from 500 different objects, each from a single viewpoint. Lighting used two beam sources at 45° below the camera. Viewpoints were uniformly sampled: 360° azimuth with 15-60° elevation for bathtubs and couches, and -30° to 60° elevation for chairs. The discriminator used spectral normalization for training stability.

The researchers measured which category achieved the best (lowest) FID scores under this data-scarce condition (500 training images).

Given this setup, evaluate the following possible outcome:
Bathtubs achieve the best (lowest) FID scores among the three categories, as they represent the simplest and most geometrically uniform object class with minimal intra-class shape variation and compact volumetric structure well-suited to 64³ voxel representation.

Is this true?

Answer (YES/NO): NO